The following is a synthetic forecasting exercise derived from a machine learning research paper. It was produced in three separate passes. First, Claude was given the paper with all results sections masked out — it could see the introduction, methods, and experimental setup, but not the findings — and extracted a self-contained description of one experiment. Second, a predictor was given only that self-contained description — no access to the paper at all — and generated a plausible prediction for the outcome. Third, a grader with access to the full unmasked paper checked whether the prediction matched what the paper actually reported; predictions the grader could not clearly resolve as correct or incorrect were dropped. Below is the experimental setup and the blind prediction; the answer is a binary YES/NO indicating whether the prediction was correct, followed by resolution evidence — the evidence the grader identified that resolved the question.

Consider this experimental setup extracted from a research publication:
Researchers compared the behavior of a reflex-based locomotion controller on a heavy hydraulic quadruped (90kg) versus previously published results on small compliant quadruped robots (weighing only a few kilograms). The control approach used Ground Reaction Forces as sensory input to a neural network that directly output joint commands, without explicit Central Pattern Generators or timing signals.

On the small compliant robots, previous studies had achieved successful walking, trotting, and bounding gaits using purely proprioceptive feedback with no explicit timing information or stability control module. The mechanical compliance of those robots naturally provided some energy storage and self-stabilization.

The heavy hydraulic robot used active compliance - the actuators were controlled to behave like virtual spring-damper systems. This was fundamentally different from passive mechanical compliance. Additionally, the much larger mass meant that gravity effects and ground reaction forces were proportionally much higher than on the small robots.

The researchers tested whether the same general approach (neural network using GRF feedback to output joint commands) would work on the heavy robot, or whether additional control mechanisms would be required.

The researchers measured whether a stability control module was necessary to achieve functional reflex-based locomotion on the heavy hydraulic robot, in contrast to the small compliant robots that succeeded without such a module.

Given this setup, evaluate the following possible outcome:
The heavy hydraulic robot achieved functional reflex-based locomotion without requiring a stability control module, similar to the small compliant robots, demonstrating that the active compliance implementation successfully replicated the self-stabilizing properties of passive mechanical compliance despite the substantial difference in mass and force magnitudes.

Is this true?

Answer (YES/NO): NO